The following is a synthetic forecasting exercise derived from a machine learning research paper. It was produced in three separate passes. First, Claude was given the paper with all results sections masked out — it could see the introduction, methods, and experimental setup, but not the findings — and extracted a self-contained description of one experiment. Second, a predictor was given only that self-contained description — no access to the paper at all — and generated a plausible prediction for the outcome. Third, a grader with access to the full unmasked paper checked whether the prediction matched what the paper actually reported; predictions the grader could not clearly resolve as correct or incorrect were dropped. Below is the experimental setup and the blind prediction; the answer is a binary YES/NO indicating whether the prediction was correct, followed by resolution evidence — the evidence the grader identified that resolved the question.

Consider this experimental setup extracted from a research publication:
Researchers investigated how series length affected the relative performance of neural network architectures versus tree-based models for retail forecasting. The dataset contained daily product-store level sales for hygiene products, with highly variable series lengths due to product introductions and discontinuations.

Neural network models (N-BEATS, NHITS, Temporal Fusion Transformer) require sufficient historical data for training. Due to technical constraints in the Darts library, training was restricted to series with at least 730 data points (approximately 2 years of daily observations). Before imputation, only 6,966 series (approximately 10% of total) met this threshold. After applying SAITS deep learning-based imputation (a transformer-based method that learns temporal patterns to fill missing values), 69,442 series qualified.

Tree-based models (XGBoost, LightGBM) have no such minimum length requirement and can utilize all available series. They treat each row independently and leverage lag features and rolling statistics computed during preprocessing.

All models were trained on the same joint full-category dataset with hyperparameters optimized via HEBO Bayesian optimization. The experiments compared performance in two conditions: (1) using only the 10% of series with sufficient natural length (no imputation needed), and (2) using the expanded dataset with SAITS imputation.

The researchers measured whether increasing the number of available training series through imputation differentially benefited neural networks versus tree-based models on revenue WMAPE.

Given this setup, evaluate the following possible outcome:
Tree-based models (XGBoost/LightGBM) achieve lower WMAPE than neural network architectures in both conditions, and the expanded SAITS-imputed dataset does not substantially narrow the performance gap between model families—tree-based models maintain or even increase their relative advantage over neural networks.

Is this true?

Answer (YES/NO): NO